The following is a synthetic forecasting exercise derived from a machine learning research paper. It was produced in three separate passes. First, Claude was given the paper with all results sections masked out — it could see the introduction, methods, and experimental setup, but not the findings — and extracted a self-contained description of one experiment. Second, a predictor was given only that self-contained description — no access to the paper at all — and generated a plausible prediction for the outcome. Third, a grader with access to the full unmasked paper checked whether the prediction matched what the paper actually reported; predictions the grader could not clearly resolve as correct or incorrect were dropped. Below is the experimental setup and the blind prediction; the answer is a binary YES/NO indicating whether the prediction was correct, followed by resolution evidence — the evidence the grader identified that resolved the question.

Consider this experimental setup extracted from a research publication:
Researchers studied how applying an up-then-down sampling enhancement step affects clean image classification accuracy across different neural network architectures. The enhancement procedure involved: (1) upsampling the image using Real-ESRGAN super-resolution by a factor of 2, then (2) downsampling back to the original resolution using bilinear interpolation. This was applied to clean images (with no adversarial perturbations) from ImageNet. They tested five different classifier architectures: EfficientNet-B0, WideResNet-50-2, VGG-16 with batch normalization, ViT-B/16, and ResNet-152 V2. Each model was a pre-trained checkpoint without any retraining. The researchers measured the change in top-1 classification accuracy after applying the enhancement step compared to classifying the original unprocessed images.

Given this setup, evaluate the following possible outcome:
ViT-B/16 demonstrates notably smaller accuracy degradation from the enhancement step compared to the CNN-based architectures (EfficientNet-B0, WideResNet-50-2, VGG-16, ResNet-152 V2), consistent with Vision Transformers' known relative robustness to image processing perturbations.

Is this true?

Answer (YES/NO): NO